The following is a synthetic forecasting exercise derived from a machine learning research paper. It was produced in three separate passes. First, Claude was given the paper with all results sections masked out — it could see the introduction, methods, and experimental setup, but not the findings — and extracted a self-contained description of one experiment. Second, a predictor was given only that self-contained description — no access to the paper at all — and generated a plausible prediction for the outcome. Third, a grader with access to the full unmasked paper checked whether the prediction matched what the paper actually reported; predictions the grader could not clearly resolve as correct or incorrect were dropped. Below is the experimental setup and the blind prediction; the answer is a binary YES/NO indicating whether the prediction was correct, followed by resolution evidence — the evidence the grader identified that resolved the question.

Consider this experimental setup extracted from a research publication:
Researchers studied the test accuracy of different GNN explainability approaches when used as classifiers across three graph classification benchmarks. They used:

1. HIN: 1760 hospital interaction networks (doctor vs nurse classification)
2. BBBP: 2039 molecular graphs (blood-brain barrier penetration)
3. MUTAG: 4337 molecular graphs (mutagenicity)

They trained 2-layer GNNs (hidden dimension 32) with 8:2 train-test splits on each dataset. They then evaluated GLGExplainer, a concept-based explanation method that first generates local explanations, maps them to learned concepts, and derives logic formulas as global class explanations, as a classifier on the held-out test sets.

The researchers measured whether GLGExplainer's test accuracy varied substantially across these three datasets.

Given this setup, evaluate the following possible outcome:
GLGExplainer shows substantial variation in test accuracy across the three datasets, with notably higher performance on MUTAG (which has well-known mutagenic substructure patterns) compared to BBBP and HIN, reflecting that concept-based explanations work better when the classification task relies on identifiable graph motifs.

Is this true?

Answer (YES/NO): NO